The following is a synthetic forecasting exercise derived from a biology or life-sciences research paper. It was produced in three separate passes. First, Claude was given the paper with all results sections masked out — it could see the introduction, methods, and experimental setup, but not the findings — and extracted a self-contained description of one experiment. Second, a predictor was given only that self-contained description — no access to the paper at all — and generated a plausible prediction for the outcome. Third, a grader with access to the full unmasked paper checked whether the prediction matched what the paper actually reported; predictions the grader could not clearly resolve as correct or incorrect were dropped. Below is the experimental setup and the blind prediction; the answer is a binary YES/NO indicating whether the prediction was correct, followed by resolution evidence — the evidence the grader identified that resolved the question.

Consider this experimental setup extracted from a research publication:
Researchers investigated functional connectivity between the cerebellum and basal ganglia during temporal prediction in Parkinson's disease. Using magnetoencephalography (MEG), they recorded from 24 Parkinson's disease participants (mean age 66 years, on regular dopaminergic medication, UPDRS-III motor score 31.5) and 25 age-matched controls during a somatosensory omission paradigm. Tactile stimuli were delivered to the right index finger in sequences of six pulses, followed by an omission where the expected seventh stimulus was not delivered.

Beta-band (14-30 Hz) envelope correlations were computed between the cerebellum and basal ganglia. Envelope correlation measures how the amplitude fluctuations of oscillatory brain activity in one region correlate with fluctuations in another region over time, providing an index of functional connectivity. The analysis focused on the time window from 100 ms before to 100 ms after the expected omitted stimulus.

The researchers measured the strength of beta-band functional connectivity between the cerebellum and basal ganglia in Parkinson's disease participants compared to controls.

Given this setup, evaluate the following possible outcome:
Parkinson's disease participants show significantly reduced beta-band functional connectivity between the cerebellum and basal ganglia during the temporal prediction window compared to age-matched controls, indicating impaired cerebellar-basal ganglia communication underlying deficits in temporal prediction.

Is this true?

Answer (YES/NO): NO